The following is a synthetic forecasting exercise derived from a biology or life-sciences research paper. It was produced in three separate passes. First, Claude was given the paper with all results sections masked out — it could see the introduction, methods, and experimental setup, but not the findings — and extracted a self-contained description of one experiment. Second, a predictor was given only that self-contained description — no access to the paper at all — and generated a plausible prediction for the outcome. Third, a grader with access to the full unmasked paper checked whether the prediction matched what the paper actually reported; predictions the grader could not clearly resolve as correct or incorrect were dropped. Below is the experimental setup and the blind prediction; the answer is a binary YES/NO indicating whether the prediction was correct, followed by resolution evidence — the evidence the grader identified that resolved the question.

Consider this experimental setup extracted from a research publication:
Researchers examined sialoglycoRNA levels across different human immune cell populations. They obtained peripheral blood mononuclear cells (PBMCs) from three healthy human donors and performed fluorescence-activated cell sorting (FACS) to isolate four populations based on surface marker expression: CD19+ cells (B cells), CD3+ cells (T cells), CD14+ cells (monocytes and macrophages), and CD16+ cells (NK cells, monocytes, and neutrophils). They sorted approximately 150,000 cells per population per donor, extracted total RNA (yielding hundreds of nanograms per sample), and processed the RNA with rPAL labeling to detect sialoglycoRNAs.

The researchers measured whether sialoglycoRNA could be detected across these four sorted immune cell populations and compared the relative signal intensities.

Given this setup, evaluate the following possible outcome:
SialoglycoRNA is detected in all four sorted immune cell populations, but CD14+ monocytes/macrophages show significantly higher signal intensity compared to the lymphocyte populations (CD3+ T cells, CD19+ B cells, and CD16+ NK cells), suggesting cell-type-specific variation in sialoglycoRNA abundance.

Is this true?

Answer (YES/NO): YES